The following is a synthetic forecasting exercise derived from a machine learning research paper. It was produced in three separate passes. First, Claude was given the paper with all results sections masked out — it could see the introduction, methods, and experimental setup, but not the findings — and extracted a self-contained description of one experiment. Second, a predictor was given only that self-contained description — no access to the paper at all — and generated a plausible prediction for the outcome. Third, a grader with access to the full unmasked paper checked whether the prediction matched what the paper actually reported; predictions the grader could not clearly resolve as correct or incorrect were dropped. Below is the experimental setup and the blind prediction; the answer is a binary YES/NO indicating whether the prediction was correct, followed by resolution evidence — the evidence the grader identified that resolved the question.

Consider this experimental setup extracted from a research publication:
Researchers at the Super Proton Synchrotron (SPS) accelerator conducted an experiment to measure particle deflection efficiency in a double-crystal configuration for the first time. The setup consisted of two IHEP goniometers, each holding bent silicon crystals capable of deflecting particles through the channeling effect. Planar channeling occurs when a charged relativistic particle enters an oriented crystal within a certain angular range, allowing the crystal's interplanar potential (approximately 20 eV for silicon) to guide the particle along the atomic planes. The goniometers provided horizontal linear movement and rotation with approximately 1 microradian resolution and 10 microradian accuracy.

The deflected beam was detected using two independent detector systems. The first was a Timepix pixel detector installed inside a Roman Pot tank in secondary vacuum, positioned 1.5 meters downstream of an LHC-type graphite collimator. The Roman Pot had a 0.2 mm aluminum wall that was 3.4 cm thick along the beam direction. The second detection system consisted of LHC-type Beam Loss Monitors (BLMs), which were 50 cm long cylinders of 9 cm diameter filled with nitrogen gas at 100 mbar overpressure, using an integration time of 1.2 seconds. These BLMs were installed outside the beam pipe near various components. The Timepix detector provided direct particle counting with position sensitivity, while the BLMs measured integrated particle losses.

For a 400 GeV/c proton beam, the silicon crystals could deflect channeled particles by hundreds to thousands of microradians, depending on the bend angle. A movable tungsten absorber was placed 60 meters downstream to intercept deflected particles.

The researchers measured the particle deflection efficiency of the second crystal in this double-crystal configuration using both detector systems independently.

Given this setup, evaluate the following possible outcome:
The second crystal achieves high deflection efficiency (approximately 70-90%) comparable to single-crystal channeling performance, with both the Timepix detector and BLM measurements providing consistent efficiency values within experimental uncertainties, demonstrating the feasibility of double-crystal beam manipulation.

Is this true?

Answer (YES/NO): NO